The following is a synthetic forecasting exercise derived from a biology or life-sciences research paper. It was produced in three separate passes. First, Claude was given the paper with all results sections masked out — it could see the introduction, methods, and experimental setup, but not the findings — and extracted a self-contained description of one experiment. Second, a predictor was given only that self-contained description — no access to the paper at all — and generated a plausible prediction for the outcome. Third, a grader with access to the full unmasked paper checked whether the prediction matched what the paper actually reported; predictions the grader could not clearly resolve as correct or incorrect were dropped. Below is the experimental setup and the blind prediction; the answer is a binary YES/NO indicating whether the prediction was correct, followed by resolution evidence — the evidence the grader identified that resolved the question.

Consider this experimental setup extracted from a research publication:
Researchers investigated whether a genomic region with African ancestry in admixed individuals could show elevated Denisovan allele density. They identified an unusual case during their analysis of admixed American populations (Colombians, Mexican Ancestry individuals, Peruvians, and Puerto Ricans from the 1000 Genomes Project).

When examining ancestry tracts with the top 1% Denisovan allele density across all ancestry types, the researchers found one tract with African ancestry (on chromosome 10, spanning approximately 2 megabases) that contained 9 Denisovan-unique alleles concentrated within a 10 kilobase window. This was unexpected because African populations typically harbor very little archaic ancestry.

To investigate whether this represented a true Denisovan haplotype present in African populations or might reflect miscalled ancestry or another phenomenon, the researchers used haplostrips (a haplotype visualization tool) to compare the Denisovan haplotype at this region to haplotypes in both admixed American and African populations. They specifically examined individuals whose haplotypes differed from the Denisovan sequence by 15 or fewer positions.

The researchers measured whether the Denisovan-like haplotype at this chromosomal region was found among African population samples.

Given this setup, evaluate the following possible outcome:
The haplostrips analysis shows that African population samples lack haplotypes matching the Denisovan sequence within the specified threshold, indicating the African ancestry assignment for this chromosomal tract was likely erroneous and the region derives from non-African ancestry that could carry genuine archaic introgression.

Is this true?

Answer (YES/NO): NO